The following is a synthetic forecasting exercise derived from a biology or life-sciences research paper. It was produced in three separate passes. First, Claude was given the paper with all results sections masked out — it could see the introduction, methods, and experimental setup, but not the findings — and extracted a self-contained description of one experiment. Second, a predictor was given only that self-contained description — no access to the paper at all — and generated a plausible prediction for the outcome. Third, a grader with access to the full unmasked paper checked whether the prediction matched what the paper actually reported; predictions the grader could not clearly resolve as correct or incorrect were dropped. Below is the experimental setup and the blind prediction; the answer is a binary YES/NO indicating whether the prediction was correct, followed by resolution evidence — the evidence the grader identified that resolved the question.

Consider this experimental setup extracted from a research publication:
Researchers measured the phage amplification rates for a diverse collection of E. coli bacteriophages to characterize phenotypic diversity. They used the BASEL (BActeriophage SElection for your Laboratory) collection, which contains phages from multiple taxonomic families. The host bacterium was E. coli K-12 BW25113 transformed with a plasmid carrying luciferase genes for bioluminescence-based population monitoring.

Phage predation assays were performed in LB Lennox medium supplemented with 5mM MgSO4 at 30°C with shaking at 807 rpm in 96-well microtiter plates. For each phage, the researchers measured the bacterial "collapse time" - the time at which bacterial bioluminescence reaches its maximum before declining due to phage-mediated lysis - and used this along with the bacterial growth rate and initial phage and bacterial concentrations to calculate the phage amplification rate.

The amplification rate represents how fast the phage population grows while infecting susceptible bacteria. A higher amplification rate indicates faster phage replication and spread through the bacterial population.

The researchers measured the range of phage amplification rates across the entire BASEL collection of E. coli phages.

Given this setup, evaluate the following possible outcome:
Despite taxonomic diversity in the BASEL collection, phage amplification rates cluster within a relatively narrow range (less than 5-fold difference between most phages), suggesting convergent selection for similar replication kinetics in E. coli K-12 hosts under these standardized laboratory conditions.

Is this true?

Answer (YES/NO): NO